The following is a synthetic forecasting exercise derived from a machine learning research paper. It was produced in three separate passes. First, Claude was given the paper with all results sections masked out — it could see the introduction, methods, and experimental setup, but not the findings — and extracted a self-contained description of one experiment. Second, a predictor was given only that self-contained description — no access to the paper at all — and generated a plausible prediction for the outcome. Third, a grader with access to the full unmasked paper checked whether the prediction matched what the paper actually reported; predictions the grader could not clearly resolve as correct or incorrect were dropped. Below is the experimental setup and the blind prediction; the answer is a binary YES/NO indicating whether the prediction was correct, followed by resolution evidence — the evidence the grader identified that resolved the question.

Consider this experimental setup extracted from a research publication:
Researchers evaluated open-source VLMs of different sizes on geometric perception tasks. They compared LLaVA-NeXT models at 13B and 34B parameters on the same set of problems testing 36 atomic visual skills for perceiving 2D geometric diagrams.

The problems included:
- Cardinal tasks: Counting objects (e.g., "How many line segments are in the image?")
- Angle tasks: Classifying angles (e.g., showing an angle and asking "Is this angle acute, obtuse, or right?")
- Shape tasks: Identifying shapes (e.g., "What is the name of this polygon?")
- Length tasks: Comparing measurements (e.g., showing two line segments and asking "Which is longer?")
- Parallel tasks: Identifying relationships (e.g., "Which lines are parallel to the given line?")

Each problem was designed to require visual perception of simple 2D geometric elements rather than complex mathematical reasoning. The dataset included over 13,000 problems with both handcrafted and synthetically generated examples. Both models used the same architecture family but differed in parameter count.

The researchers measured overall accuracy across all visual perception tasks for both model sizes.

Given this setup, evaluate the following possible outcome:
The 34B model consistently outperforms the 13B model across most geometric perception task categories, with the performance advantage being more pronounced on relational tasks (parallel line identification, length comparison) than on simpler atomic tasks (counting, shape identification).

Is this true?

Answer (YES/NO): NO